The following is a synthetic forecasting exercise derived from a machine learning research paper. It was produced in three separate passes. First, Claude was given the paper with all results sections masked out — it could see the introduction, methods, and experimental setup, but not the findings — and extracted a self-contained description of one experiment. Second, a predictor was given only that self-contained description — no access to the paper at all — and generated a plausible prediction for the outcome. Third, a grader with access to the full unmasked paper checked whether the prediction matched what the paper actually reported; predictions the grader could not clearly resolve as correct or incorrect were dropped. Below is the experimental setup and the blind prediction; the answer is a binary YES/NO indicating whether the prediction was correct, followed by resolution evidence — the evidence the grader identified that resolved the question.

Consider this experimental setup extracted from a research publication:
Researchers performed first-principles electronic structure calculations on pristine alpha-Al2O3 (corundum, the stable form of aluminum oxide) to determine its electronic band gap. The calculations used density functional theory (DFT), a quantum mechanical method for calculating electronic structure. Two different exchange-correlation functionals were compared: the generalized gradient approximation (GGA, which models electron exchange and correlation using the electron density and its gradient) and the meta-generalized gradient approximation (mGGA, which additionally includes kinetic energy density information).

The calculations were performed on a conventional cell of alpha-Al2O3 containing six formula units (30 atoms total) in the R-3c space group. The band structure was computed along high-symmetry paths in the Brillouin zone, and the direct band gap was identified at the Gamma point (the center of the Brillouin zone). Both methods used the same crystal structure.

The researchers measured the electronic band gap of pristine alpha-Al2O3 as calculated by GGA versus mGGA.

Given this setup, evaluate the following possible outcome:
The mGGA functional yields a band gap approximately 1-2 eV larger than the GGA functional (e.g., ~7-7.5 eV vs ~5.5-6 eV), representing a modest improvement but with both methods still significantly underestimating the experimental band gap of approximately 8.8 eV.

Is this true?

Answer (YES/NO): NO